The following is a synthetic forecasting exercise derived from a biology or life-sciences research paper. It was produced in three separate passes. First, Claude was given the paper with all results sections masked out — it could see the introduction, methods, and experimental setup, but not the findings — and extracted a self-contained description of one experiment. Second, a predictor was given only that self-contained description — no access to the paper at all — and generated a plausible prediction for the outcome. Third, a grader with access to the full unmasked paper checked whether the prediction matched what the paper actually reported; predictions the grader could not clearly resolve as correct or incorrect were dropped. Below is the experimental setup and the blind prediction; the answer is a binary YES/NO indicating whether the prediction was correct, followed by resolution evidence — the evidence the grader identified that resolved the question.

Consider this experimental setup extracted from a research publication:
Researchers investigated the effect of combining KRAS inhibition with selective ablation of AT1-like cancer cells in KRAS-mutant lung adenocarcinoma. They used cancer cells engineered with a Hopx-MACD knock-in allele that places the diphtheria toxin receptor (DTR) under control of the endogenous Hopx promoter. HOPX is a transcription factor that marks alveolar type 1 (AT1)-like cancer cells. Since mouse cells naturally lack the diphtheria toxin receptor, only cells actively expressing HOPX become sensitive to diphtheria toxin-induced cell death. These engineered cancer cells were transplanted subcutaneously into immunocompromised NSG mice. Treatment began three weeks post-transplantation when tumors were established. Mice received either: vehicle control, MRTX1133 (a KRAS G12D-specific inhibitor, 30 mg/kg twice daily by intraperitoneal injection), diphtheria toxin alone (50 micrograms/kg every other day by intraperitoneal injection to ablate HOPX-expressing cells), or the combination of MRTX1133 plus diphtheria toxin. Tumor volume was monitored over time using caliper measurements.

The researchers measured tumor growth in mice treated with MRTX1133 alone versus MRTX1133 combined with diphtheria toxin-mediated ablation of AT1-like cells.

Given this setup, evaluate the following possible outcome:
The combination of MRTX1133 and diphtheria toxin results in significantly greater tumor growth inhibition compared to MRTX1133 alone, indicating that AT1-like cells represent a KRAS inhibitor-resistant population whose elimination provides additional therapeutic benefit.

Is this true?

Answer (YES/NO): YES